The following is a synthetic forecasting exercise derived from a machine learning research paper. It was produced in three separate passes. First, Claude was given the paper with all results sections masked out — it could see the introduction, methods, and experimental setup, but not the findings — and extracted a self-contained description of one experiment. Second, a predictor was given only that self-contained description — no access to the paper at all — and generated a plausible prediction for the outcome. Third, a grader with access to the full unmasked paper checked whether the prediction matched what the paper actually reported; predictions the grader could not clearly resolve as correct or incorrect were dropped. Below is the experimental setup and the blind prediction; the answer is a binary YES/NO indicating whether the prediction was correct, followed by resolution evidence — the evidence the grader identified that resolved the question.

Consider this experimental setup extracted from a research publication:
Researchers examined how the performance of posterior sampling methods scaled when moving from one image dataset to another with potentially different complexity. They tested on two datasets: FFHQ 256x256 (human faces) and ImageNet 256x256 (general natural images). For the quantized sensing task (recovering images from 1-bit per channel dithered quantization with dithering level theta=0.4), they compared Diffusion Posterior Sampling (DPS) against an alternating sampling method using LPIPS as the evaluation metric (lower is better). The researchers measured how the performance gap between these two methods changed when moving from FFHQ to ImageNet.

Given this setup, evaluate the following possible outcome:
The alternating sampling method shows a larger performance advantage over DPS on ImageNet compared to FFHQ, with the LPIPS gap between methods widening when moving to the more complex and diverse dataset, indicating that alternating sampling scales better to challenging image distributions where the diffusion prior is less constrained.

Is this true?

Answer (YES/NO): YES